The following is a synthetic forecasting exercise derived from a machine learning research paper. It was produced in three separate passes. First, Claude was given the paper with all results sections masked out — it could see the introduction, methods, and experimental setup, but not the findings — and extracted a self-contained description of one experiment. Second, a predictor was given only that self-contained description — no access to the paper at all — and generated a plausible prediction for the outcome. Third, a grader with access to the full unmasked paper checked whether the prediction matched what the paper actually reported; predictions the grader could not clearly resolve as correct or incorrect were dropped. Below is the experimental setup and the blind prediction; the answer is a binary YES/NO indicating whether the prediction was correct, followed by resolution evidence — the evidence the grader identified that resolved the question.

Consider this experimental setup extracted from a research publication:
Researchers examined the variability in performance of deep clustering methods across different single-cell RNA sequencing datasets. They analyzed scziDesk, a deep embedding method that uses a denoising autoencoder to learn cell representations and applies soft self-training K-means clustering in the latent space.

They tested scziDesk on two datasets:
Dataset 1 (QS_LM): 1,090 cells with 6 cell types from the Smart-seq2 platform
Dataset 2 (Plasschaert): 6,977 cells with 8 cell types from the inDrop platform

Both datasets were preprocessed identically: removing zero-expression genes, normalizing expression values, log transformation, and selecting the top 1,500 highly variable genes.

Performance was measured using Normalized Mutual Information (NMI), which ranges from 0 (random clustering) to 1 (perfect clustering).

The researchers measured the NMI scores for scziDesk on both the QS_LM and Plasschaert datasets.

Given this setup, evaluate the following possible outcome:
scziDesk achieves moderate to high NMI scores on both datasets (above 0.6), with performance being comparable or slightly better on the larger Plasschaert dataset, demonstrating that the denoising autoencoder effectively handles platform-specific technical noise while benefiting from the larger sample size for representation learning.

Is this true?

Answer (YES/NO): NO